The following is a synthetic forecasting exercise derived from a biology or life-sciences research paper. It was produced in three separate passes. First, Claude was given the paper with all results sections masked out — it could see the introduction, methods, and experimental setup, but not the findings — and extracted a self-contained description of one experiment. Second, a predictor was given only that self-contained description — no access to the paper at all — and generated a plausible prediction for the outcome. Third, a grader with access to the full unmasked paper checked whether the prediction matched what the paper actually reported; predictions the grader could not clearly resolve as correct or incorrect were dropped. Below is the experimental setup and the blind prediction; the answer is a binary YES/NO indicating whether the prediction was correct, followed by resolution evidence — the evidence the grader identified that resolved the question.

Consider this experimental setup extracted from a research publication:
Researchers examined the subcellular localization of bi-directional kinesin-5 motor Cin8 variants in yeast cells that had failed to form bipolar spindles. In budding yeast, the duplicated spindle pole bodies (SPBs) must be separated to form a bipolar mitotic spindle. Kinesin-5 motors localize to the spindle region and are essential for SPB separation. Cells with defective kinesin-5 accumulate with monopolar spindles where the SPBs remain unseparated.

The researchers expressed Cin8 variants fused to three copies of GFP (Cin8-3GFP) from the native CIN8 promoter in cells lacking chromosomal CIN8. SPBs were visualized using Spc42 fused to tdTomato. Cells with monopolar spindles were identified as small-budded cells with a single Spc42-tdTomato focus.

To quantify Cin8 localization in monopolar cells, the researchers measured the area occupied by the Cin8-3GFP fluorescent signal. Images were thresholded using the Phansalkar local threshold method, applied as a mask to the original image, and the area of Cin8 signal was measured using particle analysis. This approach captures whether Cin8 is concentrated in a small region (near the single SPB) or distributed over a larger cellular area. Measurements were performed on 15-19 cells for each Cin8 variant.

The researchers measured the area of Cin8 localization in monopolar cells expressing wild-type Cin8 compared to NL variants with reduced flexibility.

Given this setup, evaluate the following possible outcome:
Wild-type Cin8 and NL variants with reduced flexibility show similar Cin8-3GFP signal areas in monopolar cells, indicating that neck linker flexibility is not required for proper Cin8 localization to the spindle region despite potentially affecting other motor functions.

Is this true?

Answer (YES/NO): NO